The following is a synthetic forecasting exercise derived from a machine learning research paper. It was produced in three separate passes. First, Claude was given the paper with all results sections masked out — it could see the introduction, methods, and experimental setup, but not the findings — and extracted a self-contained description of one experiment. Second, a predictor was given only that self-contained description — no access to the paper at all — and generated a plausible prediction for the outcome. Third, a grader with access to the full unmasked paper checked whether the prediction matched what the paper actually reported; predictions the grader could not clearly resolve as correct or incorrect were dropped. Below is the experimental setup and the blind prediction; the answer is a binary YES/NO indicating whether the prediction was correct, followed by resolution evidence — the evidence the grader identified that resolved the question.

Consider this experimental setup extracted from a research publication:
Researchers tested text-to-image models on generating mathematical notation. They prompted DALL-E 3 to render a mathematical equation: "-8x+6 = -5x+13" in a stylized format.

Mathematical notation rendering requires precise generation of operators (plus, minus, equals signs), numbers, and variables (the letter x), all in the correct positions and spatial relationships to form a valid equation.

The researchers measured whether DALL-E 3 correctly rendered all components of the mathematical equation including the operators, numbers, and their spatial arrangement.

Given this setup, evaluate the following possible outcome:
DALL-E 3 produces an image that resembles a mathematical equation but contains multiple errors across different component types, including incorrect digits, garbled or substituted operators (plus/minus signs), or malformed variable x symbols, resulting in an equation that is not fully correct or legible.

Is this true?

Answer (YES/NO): NO